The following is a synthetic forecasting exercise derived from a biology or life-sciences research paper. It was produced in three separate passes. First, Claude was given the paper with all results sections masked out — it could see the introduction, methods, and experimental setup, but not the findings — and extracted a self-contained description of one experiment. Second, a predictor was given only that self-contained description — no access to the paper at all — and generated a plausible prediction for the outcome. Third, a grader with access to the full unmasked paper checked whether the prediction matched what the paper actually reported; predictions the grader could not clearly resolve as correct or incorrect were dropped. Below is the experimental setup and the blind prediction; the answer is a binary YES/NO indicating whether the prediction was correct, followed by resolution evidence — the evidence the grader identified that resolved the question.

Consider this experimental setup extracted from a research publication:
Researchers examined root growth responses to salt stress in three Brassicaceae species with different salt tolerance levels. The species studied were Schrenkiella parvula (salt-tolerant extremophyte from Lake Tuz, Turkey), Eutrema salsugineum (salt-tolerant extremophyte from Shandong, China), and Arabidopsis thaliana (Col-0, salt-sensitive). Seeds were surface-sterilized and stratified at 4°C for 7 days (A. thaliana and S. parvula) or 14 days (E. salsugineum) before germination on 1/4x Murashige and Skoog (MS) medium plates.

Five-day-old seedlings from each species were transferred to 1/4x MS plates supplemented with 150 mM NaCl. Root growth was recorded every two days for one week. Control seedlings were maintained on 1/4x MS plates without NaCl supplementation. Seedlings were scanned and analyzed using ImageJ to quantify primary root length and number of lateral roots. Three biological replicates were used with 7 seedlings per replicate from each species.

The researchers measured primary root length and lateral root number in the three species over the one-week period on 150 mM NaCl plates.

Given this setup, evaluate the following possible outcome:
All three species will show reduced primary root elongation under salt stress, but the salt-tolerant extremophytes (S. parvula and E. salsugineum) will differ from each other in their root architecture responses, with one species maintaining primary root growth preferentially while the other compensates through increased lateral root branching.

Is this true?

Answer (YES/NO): NO